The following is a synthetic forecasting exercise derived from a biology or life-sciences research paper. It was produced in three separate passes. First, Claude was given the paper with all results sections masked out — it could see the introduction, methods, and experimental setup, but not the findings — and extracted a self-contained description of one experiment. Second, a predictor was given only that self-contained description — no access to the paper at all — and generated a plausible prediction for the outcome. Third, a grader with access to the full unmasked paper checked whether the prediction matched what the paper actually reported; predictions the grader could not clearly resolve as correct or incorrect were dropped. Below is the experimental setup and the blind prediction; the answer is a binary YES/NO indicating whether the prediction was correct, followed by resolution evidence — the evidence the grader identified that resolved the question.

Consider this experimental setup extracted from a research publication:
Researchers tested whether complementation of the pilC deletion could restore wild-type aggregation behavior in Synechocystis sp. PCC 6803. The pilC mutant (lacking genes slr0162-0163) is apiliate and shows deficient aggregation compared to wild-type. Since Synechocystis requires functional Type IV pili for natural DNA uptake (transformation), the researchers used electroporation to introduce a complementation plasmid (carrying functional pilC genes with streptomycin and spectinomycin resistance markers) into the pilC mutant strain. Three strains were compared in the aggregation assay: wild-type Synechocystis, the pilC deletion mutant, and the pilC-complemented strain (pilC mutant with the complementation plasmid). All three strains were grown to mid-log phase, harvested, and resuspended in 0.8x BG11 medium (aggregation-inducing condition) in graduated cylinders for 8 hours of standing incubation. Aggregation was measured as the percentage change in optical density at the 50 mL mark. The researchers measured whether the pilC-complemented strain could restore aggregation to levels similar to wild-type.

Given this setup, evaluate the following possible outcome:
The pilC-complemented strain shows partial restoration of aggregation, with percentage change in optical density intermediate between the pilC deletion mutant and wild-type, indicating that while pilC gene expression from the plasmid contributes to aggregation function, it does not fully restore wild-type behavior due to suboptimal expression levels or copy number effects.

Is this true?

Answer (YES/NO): NO